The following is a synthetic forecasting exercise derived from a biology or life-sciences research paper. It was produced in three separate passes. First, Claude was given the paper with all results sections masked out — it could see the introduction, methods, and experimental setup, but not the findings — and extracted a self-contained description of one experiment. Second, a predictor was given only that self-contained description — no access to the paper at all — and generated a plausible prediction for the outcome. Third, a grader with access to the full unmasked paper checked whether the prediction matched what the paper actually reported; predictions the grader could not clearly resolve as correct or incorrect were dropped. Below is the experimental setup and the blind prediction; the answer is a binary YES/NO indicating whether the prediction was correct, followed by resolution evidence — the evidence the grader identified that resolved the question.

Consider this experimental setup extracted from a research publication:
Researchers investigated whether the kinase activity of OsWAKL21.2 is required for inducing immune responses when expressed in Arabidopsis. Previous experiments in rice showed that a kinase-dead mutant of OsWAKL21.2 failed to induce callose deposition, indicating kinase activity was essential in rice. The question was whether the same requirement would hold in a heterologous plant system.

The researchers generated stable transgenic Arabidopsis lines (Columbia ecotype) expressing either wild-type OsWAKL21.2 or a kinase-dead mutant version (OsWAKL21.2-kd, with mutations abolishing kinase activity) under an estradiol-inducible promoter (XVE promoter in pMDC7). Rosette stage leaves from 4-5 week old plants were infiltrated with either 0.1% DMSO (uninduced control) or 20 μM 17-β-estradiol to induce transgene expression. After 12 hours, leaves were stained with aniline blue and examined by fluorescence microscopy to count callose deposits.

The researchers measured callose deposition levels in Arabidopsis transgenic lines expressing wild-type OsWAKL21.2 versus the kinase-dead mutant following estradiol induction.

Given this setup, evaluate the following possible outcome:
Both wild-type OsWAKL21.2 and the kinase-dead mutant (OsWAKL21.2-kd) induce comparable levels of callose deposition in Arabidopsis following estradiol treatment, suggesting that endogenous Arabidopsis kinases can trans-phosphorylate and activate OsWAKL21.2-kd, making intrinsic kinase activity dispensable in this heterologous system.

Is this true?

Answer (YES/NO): NO